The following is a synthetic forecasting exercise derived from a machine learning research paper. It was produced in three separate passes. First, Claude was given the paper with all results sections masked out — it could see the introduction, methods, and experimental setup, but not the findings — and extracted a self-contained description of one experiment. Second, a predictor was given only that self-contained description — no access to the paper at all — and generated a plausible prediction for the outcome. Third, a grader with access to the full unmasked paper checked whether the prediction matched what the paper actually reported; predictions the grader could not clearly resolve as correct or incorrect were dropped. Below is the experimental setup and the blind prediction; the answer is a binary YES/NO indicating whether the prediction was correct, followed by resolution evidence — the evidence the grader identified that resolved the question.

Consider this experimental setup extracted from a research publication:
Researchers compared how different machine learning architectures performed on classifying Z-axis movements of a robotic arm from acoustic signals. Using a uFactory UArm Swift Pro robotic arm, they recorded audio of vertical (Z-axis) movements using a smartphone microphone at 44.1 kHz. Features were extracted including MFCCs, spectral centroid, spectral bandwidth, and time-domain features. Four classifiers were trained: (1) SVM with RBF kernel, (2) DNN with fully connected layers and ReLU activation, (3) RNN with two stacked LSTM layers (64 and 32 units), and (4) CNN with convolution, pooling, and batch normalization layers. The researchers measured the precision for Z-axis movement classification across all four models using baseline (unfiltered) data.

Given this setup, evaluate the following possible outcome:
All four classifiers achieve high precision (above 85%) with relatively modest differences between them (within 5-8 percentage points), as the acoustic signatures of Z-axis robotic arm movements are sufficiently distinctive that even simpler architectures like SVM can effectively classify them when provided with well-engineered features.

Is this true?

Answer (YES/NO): YES